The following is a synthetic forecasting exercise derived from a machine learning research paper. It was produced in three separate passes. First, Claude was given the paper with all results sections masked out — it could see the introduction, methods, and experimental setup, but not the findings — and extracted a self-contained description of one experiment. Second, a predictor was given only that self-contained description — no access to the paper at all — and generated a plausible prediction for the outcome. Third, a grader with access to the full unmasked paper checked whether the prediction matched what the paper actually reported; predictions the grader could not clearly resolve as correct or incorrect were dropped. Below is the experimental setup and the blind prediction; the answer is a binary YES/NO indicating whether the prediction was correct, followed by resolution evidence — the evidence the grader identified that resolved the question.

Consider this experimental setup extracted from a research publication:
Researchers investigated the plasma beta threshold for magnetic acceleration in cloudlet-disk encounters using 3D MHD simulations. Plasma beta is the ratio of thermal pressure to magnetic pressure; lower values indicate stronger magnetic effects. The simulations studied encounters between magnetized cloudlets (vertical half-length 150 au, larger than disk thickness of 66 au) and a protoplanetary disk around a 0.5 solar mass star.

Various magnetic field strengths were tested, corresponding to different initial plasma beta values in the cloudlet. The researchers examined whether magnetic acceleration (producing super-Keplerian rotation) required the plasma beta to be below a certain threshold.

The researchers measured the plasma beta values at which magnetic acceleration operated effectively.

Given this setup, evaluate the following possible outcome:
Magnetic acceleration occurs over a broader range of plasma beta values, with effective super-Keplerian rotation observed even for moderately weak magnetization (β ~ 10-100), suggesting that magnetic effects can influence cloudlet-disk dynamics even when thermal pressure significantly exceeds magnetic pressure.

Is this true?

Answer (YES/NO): NO